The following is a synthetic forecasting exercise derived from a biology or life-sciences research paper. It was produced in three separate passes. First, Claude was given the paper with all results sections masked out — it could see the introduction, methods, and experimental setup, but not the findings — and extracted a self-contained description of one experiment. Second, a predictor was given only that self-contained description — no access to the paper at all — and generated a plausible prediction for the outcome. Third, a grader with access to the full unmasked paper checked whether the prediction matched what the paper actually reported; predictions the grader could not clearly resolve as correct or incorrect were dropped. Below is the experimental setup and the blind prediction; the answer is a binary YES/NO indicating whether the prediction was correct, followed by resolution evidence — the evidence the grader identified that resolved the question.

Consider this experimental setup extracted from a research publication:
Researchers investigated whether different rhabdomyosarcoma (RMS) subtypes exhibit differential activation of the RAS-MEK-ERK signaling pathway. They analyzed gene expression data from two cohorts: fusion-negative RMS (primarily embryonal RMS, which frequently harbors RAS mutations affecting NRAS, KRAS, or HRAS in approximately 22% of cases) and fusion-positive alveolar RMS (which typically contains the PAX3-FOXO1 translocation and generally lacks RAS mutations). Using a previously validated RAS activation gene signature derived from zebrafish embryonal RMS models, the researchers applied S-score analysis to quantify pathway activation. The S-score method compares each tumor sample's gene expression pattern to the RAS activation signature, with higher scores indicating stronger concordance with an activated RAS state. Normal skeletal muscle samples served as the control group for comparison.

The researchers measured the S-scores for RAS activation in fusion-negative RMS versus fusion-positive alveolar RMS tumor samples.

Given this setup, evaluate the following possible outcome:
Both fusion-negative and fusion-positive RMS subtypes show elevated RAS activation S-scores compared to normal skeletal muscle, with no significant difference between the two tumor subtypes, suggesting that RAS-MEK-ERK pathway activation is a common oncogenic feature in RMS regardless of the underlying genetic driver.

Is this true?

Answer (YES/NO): NO